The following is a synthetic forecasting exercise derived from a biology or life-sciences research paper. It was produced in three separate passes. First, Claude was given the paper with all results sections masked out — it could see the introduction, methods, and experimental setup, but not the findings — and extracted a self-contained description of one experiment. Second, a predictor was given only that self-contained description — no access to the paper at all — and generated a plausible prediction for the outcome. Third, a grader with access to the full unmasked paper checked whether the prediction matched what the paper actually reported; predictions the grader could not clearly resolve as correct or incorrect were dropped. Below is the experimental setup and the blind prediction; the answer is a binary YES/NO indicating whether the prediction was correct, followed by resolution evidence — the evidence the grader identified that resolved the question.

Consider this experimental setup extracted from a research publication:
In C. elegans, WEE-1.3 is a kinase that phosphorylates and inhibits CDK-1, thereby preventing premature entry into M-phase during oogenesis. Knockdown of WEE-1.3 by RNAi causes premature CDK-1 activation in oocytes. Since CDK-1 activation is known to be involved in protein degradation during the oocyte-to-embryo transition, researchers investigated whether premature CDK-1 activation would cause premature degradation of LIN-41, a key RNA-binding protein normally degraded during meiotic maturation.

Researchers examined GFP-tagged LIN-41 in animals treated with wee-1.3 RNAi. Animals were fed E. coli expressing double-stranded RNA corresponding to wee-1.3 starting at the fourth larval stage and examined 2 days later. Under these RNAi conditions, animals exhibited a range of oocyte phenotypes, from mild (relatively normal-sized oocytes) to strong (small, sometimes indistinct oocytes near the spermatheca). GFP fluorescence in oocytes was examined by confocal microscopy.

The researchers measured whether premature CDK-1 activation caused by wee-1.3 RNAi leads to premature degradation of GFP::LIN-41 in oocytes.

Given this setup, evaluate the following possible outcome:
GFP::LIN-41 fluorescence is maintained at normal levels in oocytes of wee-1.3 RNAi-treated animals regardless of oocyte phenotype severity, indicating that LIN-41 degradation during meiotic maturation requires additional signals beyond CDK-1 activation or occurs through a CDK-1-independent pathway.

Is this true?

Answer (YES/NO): NO